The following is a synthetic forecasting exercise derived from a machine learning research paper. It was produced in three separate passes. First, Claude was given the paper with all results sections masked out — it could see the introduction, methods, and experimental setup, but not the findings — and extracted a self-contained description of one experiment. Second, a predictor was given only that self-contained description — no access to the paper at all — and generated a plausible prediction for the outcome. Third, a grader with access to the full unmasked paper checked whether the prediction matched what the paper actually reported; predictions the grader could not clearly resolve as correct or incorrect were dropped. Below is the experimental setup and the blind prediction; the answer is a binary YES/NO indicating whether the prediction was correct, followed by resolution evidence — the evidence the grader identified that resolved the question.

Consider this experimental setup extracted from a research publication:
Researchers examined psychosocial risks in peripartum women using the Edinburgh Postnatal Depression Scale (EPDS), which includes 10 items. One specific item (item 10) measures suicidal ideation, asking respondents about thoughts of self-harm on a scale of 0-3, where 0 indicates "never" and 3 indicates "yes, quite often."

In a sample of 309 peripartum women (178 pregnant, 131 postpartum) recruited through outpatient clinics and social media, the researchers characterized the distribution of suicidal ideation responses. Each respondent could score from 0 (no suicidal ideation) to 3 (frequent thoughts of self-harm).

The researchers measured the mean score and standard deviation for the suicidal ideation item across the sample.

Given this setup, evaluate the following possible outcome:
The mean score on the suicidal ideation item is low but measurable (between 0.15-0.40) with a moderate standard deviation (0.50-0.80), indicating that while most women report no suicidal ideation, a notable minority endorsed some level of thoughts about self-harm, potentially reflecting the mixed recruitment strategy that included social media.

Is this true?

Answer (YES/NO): YES